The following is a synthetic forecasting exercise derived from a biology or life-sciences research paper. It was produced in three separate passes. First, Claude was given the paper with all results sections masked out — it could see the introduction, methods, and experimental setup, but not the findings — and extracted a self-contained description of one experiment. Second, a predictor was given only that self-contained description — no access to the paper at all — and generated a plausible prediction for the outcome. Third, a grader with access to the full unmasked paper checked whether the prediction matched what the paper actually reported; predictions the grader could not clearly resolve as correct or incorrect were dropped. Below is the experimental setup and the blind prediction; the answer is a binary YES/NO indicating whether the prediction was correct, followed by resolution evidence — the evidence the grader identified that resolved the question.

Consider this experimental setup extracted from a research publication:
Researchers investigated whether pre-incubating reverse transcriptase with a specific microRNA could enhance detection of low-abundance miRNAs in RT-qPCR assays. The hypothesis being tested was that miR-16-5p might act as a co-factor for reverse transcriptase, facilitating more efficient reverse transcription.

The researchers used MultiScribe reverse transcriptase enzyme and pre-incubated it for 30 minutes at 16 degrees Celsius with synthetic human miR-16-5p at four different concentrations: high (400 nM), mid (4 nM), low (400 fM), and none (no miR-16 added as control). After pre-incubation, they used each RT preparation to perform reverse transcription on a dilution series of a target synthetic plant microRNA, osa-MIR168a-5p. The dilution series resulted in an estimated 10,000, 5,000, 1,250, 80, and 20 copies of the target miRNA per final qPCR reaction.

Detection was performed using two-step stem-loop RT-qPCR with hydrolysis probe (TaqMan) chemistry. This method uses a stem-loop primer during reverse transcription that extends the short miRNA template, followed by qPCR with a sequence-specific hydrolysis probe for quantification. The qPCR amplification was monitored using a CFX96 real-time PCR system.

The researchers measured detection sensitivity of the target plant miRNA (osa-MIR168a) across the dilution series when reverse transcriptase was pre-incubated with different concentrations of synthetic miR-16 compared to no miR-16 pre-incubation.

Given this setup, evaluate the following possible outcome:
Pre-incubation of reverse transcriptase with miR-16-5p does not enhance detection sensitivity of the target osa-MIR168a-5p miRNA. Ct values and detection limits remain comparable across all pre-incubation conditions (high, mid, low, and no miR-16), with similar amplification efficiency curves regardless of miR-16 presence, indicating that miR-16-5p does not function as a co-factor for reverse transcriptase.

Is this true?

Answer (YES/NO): NO